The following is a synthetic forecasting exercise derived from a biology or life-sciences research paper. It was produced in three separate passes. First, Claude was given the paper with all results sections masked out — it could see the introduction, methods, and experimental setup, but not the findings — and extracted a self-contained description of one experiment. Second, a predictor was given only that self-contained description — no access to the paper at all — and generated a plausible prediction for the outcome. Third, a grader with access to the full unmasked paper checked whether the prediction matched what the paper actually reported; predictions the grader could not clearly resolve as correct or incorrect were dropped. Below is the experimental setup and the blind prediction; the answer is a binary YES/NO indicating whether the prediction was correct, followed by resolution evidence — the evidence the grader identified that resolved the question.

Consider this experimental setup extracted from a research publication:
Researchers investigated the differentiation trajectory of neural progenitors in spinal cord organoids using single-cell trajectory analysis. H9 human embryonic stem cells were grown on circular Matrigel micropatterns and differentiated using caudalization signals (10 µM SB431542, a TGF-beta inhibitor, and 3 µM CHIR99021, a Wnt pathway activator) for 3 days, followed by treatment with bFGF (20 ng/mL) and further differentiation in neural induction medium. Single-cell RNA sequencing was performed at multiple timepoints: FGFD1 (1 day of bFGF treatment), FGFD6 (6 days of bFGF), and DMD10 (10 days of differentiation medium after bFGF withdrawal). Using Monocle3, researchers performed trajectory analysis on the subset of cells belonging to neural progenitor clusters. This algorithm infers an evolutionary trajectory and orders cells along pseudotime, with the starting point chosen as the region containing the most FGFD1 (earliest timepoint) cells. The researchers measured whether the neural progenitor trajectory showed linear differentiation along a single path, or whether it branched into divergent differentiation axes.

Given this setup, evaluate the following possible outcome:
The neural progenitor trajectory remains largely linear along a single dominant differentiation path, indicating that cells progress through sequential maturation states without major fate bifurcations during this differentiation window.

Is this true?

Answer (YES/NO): NO